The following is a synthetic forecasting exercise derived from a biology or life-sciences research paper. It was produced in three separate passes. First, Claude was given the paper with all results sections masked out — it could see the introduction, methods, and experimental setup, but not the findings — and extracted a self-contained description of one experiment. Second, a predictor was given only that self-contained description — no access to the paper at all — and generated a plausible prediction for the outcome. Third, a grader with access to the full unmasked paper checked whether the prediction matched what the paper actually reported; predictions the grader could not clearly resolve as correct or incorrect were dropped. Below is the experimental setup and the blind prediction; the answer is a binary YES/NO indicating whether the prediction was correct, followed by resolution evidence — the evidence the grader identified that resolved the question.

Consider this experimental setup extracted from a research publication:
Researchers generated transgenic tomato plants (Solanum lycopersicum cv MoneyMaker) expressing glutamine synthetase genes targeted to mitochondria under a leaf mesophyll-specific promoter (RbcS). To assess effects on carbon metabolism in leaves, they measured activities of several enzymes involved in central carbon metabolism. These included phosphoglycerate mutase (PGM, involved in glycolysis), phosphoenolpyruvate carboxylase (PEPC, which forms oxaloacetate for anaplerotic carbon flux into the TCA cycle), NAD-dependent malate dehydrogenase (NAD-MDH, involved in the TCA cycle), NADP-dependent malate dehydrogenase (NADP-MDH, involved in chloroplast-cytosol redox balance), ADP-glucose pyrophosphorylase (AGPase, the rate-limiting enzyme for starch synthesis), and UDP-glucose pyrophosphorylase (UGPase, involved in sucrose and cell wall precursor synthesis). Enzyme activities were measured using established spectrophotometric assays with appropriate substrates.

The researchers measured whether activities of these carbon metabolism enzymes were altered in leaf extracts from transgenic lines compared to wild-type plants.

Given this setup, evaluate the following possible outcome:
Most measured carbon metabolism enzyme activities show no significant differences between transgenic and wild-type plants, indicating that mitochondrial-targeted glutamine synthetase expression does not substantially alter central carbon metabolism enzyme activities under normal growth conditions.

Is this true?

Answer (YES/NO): NO